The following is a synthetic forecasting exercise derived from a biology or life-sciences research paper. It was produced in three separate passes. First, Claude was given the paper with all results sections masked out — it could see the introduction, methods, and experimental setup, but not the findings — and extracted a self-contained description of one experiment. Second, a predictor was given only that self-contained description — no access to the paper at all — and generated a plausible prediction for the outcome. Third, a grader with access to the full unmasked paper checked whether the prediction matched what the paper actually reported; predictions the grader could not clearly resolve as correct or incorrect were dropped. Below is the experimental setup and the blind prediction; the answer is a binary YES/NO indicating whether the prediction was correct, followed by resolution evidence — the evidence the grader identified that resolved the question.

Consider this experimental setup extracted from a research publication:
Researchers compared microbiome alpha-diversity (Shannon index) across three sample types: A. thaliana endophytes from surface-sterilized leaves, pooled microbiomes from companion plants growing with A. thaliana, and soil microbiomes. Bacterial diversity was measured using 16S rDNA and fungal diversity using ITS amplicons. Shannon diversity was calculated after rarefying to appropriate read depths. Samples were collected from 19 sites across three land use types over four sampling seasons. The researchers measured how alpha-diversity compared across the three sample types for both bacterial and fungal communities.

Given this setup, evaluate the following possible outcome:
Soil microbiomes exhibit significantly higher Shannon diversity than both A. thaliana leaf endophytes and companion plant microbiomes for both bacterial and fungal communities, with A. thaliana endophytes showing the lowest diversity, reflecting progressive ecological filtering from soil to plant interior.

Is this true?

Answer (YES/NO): YES